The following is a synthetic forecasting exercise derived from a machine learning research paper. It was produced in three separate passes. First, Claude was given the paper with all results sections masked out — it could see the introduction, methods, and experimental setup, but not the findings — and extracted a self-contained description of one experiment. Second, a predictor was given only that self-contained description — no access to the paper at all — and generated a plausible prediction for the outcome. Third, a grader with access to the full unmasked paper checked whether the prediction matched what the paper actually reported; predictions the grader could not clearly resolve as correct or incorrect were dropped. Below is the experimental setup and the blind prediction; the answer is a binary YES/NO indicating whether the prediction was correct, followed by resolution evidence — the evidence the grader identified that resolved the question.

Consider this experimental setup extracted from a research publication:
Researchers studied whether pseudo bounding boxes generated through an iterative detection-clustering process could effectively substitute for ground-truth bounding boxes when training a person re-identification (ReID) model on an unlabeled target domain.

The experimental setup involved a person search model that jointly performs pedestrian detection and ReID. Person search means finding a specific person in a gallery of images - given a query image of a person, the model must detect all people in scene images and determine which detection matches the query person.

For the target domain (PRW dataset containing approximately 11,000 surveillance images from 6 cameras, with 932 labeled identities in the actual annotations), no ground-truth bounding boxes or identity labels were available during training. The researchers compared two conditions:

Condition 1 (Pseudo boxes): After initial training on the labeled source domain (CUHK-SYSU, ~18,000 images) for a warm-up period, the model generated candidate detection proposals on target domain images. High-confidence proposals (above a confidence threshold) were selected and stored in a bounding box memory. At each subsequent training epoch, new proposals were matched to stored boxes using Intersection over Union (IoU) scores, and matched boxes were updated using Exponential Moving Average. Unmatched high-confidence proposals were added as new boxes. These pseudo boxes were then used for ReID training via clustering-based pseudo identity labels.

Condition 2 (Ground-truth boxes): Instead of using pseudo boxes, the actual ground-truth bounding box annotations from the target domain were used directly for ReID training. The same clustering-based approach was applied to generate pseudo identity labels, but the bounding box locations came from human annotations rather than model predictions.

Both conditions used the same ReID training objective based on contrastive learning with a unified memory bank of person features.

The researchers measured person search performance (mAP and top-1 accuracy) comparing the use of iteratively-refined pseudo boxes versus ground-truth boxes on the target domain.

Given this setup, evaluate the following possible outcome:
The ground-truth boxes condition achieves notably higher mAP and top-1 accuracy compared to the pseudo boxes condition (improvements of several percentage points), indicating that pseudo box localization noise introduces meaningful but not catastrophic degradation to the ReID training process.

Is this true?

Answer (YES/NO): NO